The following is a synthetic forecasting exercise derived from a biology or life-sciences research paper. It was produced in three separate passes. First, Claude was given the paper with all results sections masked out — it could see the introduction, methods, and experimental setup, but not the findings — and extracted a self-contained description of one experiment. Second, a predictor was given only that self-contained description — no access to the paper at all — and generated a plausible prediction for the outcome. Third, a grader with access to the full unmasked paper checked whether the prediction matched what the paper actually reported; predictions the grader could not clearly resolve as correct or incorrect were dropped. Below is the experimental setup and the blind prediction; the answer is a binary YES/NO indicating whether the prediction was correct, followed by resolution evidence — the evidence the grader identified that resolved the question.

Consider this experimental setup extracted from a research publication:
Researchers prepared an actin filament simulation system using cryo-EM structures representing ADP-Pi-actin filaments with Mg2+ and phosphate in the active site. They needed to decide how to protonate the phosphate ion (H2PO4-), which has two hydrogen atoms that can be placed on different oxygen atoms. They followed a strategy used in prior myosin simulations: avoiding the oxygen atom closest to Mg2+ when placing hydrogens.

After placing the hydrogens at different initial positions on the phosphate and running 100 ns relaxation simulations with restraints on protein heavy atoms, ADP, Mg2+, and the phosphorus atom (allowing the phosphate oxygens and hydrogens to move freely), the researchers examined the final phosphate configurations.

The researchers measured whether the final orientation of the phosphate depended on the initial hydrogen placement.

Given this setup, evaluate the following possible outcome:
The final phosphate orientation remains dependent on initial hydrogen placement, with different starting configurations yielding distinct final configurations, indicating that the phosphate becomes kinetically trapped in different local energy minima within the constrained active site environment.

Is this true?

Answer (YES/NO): NO